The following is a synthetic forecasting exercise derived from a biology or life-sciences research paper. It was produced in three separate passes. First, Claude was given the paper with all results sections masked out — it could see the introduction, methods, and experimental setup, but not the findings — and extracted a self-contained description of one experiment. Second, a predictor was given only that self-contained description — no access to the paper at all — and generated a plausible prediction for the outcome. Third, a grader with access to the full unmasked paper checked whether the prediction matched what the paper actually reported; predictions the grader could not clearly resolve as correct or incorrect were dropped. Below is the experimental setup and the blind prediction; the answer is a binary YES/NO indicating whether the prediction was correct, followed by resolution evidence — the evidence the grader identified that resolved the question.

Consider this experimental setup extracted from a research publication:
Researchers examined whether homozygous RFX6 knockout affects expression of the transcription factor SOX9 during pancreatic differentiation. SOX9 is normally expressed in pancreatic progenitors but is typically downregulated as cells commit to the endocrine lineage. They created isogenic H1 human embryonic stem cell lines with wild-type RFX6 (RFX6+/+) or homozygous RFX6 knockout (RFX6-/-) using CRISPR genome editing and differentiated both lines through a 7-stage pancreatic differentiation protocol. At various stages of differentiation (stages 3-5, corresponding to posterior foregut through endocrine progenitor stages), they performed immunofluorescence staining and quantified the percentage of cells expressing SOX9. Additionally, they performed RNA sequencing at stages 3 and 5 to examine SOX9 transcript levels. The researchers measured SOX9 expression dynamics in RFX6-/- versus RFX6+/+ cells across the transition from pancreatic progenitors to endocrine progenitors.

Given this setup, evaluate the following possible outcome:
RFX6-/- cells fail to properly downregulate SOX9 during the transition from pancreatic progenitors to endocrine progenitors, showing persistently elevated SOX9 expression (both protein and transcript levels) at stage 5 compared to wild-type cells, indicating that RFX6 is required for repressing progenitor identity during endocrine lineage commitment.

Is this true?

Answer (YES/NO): NO